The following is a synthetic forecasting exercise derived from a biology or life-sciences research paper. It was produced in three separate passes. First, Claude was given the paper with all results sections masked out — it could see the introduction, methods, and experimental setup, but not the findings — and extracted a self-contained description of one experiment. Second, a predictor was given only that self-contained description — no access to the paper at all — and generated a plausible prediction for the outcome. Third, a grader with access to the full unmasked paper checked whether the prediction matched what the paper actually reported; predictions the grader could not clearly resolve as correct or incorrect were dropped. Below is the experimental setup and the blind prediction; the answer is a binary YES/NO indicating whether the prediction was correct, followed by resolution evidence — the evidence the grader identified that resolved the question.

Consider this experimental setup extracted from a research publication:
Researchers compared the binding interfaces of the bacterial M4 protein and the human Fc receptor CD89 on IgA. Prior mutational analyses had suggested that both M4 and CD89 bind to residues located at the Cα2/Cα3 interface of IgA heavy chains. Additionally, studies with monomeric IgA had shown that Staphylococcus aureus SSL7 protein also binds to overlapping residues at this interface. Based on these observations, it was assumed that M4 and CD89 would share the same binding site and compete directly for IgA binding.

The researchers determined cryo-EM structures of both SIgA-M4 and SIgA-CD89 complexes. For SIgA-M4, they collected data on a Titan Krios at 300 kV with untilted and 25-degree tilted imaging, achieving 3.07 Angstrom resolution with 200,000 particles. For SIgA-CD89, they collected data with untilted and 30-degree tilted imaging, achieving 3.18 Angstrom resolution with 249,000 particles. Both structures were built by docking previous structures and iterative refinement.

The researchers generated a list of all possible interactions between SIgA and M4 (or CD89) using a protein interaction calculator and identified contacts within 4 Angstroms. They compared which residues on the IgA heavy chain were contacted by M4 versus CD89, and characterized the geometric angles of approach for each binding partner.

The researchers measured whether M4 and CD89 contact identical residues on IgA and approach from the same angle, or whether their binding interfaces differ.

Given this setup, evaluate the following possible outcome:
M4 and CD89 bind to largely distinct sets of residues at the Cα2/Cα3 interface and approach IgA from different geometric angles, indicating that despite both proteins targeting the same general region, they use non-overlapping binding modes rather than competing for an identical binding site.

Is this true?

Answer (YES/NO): YES